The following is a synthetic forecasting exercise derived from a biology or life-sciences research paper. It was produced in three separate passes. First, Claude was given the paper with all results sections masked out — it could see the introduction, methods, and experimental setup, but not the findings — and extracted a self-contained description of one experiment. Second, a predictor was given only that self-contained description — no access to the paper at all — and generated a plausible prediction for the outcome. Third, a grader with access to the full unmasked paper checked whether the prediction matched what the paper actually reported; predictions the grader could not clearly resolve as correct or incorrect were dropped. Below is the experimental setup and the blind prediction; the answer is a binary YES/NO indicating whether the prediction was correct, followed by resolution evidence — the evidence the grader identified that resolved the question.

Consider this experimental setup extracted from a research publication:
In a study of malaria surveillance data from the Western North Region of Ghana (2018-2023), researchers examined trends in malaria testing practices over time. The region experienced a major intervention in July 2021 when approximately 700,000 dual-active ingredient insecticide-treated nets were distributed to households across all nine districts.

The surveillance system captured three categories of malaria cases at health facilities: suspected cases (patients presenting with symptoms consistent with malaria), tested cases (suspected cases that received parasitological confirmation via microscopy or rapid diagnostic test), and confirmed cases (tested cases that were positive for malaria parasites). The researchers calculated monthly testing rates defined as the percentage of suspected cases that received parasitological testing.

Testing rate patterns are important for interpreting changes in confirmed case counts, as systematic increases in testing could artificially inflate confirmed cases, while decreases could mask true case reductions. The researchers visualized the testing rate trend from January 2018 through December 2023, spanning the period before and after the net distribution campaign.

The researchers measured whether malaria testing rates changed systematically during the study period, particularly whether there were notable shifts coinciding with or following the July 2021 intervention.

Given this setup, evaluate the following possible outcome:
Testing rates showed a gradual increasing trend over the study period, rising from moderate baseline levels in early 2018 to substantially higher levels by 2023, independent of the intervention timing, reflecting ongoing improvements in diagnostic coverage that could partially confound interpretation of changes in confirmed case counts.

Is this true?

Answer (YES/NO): NO